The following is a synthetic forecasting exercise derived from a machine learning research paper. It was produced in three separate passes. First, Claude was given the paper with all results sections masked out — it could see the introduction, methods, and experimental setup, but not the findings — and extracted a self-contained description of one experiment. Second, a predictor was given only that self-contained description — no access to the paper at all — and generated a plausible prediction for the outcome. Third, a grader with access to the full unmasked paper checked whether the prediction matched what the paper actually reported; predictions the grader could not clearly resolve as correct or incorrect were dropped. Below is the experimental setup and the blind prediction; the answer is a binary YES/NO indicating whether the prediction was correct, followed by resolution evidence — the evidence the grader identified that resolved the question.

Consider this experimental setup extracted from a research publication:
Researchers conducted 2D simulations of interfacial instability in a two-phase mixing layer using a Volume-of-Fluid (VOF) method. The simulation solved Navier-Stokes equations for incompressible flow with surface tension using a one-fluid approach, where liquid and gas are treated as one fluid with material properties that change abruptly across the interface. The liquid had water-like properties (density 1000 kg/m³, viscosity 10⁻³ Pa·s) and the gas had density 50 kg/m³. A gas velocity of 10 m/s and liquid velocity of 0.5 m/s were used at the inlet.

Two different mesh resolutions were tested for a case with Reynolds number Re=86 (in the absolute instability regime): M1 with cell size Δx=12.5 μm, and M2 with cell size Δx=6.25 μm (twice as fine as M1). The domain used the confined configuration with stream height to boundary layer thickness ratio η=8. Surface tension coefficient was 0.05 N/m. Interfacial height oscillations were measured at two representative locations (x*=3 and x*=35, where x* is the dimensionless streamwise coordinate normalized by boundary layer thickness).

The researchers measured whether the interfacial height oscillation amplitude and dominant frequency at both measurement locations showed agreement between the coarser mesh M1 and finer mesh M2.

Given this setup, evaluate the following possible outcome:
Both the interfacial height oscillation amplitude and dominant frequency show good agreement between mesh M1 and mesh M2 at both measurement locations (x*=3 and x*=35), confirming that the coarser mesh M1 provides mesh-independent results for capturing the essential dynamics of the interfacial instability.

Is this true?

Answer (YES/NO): NO